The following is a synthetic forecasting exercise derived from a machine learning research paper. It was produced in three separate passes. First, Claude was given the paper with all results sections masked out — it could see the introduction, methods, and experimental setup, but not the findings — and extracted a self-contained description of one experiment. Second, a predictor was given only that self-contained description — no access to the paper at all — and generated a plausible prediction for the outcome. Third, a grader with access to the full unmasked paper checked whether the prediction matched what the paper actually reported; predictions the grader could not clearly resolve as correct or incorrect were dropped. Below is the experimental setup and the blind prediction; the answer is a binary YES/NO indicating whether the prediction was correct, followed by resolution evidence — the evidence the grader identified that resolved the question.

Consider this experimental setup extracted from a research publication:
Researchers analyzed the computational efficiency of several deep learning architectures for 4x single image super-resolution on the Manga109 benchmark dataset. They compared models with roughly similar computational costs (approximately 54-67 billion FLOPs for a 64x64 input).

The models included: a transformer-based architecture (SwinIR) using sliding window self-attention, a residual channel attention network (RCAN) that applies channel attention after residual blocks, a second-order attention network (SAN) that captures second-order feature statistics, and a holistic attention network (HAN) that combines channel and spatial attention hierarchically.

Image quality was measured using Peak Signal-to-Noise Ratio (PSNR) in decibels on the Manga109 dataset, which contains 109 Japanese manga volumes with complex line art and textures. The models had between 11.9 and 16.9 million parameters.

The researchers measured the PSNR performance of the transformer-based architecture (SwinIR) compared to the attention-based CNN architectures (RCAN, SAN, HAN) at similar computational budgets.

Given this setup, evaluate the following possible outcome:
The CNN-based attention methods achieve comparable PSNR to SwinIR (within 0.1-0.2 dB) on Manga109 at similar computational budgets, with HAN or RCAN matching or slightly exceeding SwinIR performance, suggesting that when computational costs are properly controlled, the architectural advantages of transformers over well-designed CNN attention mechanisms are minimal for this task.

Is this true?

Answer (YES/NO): NO